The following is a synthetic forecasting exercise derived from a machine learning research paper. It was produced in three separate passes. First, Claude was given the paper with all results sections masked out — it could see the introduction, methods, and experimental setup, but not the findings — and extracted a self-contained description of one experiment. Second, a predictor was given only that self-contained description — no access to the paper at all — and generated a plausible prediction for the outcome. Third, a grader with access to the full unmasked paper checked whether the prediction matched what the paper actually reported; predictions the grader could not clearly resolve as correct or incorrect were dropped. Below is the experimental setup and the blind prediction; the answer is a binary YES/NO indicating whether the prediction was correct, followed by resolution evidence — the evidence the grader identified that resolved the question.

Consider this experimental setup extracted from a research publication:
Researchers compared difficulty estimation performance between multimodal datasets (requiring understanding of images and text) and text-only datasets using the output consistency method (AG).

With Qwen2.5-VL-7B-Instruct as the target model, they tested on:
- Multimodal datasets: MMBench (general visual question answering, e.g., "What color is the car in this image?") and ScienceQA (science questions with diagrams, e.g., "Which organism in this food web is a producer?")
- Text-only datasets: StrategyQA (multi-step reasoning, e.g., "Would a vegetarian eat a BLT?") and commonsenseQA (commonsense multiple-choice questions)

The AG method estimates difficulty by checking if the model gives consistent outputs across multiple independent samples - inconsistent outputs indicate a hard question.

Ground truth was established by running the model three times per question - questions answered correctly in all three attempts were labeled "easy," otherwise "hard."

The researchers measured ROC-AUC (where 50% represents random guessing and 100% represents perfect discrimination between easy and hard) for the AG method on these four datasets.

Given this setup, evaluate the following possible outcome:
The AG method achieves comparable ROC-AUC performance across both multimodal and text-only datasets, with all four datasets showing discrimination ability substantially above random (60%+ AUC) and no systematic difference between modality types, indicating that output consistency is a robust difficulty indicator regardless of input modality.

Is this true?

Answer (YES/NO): NO